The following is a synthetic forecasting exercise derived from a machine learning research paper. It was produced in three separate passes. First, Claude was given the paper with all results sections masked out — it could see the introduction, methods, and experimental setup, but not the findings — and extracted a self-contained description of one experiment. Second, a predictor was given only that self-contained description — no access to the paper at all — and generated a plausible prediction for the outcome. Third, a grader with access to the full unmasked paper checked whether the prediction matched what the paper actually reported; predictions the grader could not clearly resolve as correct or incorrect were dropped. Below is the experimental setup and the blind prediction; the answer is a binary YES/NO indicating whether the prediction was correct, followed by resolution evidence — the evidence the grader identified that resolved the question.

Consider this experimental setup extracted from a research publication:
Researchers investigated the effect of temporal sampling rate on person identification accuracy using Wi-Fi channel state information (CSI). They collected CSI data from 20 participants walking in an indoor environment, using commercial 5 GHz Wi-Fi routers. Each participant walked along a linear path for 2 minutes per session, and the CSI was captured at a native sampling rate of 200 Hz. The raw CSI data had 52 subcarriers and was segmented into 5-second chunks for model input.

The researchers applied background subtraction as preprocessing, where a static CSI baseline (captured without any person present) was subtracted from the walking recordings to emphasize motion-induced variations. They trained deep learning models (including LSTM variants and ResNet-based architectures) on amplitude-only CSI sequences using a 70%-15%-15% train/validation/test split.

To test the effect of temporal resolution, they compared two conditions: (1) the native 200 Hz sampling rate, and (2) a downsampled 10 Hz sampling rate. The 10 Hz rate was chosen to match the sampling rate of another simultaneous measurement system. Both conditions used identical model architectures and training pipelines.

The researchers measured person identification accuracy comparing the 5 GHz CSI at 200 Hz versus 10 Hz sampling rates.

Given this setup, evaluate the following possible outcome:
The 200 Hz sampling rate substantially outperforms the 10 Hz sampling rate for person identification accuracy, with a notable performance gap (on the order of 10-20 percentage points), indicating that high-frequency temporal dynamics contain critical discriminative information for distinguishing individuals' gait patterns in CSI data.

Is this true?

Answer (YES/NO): NO